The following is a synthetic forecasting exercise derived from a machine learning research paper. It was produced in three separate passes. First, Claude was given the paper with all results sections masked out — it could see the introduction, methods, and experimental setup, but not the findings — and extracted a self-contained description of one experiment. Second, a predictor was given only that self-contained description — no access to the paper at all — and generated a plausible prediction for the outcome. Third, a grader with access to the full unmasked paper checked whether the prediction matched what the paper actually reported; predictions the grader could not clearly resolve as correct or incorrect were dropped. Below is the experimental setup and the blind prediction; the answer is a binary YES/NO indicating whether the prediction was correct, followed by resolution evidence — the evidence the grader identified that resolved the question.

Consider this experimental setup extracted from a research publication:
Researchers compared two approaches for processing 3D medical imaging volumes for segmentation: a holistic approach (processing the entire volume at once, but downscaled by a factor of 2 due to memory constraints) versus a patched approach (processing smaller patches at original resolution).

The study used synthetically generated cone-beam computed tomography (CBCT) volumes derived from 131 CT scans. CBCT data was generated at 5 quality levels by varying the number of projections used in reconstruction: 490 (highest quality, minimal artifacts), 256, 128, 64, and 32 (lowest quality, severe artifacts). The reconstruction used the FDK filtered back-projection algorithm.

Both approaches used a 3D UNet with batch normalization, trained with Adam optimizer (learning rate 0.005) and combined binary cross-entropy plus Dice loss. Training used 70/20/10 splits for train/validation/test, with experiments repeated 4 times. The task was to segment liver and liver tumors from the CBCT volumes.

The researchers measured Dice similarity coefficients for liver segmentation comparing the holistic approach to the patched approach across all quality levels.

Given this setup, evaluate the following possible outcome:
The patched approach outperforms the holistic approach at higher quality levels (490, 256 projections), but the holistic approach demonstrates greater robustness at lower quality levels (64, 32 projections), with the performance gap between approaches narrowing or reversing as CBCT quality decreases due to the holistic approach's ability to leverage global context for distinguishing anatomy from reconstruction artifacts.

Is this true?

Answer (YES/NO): NO